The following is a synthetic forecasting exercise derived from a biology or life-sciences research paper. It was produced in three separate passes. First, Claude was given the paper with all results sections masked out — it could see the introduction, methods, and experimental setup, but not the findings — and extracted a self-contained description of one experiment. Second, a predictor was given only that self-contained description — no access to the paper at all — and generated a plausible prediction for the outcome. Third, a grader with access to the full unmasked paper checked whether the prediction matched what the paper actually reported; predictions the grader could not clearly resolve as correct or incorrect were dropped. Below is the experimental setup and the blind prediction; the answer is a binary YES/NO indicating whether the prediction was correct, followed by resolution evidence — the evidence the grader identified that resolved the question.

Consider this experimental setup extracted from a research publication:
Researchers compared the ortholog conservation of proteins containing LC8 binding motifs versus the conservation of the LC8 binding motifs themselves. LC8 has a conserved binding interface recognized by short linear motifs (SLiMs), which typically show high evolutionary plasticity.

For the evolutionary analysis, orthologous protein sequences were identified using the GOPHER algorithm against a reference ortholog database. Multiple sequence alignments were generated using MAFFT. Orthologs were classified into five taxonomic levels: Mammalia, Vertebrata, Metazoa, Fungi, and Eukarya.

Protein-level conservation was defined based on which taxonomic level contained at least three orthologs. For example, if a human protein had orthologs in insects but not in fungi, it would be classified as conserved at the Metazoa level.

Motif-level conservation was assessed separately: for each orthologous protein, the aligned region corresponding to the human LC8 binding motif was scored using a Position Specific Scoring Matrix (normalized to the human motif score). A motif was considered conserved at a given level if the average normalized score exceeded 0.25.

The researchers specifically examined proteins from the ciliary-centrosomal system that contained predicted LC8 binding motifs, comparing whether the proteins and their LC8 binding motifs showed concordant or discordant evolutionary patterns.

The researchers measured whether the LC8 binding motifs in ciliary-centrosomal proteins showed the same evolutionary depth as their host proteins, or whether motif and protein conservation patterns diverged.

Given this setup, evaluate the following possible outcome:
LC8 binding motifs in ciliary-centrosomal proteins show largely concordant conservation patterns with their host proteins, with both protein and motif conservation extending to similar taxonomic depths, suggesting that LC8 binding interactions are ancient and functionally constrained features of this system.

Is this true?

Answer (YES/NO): NO